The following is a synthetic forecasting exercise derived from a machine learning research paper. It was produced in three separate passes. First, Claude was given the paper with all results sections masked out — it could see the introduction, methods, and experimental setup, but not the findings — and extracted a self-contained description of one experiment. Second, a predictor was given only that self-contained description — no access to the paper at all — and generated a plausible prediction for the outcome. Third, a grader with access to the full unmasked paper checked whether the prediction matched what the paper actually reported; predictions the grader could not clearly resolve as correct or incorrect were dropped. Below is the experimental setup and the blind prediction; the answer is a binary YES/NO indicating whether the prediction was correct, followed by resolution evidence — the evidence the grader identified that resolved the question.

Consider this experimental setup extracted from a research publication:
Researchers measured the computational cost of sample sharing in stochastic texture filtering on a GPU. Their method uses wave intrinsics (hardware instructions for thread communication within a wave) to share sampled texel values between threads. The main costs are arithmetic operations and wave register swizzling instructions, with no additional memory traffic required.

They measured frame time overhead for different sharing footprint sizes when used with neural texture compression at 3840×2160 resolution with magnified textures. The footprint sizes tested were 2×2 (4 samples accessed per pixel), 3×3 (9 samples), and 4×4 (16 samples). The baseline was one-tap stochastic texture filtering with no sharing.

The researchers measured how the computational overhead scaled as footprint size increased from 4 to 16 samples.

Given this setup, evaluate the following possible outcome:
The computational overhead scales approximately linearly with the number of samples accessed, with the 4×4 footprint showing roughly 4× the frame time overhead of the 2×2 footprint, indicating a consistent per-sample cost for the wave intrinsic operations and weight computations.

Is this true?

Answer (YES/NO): NO